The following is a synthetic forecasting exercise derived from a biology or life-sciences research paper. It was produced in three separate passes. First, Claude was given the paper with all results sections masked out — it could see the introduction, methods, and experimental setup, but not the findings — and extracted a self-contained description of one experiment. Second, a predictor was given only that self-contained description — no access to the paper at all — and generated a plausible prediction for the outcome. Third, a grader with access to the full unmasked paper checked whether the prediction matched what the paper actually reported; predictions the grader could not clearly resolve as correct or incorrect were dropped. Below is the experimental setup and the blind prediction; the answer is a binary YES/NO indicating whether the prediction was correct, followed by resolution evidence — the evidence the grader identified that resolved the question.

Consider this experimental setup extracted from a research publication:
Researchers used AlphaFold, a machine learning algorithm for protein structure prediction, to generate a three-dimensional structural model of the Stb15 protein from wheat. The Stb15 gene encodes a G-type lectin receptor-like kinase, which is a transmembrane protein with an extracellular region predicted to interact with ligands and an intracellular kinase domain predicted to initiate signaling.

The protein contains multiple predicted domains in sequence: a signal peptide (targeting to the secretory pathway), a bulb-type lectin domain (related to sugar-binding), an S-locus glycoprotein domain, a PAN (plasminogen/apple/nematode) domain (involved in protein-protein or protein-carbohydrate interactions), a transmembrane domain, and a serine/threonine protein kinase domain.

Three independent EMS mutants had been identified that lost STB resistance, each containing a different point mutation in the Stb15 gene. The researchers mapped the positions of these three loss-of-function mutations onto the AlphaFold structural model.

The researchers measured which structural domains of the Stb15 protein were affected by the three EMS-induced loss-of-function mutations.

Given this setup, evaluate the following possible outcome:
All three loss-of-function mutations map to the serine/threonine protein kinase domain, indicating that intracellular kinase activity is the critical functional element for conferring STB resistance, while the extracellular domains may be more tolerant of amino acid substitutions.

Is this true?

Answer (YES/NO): NO